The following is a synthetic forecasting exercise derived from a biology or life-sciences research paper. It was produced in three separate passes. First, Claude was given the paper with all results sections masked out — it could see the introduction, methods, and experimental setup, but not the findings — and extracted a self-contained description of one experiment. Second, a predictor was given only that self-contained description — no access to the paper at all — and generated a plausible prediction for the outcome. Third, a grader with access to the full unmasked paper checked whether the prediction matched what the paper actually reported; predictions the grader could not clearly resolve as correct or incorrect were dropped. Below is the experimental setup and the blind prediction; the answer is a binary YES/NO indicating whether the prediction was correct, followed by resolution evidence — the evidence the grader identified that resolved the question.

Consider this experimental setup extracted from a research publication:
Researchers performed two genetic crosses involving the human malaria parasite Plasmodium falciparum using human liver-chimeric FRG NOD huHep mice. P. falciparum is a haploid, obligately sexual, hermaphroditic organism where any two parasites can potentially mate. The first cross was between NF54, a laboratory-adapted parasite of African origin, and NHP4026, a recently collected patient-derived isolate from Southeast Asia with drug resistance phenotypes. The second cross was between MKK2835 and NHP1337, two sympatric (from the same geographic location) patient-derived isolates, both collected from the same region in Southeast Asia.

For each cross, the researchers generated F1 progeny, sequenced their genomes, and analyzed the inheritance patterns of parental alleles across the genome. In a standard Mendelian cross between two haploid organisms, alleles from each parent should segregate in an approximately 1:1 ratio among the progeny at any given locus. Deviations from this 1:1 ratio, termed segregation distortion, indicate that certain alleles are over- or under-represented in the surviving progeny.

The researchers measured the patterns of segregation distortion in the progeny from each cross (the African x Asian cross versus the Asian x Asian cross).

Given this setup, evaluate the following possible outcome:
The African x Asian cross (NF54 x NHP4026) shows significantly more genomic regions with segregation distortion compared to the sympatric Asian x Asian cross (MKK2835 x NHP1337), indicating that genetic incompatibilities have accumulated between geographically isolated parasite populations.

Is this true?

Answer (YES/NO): YES